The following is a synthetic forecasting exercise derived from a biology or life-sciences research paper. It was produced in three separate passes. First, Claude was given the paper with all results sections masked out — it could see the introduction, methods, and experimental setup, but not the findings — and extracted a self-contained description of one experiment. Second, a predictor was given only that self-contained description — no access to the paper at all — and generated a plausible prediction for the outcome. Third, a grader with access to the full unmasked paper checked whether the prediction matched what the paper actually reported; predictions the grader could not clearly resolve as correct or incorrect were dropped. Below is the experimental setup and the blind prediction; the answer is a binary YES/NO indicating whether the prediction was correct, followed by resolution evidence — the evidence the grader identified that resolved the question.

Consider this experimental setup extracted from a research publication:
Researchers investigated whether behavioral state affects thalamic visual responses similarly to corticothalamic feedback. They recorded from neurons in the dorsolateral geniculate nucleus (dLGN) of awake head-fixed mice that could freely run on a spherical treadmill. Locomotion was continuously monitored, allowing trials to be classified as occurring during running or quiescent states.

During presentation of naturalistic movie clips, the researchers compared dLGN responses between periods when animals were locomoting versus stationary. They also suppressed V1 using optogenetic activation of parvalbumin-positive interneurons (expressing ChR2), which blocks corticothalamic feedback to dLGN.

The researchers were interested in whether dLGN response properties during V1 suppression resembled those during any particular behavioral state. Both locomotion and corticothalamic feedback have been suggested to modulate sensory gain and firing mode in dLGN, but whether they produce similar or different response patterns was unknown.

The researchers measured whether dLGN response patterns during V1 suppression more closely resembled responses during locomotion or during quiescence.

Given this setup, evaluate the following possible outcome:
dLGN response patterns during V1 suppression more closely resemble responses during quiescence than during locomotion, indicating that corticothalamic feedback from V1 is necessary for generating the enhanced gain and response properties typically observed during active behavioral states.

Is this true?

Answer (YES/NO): NO